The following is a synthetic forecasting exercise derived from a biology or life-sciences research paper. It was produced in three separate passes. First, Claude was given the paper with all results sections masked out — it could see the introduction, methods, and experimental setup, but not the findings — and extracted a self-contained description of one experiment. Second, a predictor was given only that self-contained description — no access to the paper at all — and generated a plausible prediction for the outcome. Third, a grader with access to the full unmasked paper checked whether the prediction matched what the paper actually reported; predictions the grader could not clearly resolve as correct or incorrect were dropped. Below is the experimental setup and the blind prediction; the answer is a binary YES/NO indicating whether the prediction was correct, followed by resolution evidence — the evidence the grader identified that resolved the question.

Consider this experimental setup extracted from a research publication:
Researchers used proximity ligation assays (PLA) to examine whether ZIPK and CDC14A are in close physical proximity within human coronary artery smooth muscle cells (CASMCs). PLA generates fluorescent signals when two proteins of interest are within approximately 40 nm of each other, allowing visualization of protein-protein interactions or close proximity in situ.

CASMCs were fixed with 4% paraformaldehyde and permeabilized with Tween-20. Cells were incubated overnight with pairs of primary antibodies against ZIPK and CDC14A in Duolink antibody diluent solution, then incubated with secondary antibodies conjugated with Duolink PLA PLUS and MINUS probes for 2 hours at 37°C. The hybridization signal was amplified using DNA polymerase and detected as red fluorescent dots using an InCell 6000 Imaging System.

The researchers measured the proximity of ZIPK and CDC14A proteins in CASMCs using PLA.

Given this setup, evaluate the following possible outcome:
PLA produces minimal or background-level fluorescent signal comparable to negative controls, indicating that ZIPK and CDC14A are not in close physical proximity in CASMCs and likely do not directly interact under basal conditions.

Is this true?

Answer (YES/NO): NO